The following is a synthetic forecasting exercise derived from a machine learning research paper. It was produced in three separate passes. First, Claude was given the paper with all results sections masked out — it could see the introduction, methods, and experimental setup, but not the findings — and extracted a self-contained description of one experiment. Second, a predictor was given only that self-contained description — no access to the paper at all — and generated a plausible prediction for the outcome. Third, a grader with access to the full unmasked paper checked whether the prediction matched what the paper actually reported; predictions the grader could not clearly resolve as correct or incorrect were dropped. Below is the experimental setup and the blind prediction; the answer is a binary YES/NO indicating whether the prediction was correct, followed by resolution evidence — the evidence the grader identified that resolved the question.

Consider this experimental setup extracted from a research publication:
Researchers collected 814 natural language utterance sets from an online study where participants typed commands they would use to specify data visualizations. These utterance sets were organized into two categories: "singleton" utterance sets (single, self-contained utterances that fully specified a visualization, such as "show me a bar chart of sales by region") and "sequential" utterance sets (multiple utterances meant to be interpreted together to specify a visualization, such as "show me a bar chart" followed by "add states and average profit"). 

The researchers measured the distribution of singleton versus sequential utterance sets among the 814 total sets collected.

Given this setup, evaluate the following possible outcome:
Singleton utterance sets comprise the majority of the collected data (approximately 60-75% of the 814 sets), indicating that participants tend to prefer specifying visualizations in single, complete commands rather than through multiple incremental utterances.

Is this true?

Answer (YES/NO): NO